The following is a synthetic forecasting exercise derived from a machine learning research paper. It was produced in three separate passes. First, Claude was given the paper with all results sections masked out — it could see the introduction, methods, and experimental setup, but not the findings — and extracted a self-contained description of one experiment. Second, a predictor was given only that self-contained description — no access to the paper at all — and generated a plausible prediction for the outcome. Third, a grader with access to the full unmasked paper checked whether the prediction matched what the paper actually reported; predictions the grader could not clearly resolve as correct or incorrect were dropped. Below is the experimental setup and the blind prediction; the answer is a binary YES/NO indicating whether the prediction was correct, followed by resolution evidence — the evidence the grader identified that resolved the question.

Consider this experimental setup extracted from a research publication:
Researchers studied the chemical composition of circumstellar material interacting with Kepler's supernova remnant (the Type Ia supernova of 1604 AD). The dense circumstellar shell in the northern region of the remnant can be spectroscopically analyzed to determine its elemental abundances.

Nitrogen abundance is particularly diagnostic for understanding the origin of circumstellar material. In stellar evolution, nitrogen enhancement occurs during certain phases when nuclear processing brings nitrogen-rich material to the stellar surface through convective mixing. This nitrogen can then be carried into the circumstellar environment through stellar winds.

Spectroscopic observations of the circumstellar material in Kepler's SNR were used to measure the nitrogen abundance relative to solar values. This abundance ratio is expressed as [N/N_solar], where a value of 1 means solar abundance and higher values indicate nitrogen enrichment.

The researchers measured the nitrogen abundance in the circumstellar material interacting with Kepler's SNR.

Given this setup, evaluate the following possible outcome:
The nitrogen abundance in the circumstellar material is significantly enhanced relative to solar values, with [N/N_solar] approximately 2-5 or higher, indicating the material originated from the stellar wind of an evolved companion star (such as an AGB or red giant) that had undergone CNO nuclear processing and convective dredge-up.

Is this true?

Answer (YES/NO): YES